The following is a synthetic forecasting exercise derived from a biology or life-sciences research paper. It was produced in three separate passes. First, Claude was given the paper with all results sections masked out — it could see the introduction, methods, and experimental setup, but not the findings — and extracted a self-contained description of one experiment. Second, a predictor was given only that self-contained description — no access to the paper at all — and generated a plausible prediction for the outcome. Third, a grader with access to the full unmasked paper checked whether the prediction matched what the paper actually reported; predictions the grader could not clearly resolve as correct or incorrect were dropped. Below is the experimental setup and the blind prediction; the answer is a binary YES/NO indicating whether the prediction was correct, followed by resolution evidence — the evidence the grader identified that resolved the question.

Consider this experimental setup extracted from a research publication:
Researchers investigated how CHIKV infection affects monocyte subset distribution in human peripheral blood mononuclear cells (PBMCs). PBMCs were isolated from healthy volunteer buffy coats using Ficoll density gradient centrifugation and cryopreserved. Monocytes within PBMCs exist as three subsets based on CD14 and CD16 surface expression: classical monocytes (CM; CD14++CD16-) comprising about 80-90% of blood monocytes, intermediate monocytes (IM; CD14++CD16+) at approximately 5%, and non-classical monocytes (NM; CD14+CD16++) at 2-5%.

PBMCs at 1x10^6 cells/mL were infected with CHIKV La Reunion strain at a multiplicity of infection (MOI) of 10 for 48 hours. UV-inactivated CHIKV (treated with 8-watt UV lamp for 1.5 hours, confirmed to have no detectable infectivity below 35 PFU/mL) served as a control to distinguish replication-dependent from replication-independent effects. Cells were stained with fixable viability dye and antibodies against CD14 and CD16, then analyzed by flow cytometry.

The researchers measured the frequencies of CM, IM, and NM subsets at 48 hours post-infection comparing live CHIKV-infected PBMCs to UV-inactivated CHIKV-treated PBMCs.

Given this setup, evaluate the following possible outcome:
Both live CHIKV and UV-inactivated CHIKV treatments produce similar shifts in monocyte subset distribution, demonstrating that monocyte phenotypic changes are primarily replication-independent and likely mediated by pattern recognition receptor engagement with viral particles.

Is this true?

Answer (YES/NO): NO